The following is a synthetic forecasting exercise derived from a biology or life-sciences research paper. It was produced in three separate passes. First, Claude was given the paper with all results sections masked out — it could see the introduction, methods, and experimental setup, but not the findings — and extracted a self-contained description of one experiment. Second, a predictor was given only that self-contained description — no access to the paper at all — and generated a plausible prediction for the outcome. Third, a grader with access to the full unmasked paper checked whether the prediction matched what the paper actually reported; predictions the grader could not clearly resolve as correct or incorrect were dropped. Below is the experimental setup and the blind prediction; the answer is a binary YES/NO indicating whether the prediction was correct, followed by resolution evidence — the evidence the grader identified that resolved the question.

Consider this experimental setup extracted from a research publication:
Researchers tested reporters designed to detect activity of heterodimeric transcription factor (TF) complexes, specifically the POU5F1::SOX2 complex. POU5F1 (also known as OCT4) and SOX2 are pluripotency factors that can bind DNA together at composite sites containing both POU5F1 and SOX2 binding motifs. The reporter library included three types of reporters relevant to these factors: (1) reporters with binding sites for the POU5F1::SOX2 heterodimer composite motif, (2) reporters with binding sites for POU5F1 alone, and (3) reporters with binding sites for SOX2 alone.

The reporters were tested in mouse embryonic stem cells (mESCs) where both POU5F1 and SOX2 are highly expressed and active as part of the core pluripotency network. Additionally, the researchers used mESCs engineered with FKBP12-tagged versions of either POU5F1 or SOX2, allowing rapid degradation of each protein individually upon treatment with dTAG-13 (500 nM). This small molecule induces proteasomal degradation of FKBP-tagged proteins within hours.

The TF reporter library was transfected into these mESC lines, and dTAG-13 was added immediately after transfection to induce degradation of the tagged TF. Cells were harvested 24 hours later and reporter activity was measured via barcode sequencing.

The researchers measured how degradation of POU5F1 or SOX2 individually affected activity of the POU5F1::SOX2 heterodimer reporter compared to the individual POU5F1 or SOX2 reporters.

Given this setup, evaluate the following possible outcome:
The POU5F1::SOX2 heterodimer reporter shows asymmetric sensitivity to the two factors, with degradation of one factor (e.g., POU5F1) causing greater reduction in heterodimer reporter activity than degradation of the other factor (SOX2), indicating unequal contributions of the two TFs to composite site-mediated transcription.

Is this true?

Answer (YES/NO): YES